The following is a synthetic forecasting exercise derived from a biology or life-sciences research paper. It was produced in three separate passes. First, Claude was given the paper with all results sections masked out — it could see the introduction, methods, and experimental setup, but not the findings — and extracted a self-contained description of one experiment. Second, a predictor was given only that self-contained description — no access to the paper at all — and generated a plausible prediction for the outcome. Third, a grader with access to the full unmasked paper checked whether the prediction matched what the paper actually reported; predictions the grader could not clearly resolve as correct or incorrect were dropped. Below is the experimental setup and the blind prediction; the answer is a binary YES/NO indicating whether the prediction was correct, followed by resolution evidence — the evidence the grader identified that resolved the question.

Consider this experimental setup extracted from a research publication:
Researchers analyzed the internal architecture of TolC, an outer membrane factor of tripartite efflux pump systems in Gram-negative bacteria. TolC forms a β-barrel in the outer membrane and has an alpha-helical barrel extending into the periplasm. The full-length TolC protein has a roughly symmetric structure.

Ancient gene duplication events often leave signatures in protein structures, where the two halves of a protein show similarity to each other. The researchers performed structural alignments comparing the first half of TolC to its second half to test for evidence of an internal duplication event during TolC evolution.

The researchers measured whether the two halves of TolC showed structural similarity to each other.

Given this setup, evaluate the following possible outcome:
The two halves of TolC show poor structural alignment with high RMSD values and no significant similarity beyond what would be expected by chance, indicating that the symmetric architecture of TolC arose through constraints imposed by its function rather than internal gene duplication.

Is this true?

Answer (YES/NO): NO